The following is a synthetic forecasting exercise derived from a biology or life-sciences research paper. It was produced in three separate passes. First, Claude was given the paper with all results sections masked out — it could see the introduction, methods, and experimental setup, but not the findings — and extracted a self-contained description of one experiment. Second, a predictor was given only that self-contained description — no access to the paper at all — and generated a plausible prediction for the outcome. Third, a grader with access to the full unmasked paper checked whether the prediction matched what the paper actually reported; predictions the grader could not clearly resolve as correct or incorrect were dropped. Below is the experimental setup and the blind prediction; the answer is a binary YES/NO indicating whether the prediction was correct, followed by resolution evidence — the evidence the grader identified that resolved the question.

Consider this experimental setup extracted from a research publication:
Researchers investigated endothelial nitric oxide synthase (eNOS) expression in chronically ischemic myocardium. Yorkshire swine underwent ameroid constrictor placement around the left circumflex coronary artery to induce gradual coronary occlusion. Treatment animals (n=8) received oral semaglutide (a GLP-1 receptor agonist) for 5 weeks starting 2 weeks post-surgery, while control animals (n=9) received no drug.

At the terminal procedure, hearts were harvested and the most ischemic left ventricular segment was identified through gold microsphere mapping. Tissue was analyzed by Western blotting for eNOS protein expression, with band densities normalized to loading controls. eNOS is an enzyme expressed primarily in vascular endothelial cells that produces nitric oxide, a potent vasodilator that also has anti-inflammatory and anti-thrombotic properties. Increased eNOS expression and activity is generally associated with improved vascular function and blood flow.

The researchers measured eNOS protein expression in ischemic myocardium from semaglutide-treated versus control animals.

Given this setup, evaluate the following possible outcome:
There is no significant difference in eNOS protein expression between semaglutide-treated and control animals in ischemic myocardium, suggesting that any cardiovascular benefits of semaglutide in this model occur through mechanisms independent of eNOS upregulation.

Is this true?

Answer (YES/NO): NO